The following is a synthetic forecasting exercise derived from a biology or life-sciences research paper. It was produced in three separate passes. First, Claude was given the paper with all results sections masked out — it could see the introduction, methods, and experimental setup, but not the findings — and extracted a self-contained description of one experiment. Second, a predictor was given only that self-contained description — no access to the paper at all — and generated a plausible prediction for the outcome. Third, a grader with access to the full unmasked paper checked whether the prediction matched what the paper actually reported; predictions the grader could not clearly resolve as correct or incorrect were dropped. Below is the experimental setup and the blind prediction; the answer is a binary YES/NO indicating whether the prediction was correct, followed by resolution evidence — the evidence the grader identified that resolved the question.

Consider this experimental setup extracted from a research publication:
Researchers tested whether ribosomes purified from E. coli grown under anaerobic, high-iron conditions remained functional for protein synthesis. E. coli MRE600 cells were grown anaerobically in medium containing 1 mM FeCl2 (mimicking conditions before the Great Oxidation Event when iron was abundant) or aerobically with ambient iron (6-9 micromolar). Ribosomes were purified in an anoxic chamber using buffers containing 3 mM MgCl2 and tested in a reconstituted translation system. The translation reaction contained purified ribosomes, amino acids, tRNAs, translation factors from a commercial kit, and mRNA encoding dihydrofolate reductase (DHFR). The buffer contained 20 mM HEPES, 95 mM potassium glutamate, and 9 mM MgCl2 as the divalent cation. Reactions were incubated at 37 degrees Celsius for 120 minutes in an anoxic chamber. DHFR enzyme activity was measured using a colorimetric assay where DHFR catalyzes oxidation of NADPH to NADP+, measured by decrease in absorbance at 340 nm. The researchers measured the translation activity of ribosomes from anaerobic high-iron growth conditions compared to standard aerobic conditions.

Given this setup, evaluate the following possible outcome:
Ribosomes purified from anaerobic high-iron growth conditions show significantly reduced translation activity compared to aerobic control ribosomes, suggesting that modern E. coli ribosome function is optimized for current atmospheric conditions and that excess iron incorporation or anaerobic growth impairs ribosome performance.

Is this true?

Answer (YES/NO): NO